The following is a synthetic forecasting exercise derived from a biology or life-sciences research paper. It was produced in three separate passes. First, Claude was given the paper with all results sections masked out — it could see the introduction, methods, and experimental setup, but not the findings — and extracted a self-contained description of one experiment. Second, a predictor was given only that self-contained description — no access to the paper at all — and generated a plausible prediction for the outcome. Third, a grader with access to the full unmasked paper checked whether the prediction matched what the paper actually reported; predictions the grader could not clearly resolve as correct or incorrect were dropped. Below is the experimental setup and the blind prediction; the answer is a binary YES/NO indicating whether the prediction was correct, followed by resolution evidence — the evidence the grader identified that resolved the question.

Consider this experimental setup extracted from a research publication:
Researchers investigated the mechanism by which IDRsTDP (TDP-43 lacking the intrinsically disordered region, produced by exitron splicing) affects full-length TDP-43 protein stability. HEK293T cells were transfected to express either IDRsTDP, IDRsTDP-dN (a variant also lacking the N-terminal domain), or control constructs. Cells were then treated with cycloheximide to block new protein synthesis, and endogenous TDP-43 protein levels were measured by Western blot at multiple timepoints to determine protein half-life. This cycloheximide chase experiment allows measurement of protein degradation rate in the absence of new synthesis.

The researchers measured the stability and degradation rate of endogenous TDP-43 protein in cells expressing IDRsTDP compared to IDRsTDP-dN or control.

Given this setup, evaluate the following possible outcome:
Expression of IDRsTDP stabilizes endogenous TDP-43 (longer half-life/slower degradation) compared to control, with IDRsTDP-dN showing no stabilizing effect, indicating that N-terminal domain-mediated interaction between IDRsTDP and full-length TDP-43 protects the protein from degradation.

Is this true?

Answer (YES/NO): NO